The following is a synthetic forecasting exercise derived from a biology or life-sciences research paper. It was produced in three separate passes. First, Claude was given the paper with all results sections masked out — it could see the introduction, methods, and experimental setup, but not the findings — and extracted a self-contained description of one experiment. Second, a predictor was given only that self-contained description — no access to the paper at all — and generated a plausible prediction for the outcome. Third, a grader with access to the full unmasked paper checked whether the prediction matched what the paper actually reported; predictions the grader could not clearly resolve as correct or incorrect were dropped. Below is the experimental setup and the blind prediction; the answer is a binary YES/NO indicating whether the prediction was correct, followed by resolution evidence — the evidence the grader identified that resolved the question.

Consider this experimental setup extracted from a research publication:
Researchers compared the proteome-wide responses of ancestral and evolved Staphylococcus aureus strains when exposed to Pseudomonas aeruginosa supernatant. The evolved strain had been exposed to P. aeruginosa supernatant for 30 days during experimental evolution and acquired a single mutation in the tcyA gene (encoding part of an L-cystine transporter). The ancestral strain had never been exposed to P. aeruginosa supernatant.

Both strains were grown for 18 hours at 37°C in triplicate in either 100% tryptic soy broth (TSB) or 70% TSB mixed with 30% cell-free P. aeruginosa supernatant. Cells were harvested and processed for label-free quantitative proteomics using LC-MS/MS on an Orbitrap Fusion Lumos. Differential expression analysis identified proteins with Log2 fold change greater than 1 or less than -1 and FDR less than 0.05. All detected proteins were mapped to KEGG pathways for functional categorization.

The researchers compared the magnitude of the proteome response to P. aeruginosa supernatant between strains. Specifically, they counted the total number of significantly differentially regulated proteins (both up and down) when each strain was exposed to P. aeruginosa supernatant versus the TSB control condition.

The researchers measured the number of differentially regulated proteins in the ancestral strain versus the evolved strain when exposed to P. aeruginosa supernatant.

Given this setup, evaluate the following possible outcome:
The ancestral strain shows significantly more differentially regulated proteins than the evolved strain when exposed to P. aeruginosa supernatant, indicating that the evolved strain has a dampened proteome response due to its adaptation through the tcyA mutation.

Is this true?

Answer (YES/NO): NO